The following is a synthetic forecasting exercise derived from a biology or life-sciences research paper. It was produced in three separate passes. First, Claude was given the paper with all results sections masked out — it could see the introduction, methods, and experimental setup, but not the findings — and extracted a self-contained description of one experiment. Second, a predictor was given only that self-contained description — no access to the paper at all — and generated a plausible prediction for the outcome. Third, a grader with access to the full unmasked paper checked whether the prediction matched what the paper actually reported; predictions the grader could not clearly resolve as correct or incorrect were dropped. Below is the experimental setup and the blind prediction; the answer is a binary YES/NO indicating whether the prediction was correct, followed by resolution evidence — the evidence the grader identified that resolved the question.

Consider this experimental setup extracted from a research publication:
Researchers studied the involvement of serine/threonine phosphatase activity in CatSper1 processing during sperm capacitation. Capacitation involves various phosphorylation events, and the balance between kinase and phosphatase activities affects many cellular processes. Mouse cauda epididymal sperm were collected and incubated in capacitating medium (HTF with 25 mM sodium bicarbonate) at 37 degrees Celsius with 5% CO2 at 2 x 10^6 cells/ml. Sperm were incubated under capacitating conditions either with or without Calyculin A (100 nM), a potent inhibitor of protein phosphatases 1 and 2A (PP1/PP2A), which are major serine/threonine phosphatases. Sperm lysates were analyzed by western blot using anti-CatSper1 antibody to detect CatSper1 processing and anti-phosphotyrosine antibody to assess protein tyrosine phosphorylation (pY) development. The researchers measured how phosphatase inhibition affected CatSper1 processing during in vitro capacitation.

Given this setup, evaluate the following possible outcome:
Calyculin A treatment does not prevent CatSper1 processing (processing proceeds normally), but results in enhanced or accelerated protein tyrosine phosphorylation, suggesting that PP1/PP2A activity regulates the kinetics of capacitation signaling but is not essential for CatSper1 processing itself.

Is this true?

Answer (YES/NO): NO